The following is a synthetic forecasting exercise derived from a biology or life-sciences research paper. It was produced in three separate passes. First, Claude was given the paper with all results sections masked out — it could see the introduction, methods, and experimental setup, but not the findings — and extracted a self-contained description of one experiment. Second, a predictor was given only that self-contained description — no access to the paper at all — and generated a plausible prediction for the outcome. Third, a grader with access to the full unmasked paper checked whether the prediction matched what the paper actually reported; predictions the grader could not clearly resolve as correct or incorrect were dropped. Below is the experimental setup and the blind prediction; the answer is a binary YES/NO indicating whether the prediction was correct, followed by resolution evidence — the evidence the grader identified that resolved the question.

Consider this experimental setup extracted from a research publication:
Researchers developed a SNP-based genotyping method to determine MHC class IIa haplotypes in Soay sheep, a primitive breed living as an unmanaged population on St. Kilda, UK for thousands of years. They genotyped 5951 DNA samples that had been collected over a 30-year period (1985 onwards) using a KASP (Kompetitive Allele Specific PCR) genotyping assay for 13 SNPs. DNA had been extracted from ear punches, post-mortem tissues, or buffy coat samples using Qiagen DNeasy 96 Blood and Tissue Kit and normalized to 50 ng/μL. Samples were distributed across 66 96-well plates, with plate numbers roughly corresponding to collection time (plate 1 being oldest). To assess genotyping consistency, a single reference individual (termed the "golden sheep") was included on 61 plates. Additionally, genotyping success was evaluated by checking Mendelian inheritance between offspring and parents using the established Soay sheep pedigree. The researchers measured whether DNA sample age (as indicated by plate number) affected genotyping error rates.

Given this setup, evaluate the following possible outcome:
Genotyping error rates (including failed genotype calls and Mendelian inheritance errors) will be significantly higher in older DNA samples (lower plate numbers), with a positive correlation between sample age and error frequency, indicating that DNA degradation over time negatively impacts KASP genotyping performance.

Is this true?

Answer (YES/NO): NO